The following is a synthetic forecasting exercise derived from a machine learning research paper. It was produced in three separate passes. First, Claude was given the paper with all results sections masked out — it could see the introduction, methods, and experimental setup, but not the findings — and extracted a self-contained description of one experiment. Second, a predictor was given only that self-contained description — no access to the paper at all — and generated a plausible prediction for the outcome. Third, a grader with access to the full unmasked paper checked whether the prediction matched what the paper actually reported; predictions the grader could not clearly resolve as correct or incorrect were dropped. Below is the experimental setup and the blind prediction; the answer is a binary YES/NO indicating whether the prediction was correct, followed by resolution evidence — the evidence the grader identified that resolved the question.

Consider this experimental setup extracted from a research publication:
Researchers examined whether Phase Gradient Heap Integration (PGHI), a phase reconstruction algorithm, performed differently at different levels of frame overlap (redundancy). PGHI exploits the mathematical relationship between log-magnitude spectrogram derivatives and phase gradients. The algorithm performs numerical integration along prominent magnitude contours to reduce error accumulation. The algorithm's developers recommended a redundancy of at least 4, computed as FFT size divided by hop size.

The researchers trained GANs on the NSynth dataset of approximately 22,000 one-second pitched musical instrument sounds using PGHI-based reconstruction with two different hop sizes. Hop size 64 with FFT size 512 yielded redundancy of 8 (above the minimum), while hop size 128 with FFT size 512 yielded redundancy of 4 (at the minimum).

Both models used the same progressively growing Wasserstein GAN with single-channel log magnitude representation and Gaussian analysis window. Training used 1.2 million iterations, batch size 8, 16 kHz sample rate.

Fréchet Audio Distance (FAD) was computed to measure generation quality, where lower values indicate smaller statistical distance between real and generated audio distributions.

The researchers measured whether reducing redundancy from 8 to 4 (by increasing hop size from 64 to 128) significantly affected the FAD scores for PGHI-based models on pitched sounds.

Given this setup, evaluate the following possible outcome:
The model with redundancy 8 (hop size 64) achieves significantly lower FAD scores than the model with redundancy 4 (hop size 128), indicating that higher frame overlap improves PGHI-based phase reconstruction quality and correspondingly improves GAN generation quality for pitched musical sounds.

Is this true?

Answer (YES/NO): NO